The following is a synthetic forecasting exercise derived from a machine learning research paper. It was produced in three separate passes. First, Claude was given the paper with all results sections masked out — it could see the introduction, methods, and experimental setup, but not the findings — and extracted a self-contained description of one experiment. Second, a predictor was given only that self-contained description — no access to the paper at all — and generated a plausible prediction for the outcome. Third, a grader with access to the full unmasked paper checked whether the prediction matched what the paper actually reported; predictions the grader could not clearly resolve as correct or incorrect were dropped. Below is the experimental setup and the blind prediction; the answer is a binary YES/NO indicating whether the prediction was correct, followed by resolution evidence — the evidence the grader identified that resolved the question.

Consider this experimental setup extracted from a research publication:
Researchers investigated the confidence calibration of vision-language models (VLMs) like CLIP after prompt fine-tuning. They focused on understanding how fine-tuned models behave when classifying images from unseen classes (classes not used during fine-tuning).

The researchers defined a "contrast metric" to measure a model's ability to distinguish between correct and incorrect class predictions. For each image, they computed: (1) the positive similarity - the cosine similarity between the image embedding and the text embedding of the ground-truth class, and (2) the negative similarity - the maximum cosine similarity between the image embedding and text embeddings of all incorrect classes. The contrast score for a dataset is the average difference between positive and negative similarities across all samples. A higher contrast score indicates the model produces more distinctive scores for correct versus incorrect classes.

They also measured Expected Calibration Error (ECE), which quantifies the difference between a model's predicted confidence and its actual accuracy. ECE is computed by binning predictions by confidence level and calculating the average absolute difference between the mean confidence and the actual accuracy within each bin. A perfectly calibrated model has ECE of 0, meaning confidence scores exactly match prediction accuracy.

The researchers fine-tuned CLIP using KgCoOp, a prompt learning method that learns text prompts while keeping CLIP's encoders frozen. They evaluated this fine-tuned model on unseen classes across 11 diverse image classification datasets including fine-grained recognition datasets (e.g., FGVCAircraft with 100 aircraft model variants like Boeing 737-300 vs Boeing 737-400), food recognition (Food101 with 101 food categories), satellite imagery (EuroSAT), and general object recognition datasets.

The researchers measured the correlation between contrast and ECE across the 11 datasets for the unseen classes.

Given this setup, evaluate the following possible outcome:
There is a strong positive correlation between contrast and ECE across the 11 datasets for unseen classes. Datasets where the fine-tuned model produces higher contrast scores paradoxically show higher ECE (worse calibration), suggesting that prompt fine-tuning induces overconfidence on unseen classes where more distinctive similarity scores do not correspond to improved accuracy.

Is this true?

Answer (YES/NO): NO